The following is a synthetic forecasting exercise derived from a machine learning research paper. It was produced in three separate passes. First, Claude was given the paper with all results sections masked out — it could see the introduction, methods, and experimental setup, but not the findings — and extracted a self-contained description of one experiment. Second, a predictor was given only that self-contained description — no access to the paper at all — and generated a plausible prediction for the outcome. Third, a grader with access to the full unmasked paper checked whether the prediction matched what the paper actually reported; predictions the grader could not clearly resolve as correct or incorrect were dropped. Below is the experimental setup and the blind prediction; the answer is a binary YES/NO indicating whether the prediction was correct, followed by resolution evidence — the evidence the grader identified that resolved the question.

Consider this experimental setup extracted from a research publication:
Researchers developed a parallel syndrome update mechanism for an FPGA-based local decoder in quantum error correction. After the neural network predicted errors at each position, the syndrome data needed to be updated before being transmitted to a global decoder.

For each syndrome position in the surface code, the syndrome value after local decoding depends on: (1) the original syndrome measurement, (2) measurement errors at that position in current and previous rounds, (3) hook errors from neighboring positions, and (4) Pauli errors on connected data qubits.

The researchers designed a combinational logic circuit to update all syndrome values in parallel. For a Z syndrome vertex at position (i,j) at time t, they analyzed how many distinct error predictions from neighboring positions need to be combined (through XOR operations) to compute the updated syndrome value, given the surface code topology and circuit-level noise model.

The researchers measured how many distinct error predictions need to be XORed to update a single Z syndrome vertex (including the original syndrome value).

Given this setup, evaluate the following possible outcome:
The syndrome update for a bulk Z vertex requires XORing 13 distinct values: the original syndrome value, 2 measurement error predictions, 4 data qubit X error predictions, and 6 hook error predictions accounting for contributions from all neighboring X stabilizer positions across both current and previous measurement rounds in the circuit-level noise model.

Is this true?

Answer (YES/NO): NO